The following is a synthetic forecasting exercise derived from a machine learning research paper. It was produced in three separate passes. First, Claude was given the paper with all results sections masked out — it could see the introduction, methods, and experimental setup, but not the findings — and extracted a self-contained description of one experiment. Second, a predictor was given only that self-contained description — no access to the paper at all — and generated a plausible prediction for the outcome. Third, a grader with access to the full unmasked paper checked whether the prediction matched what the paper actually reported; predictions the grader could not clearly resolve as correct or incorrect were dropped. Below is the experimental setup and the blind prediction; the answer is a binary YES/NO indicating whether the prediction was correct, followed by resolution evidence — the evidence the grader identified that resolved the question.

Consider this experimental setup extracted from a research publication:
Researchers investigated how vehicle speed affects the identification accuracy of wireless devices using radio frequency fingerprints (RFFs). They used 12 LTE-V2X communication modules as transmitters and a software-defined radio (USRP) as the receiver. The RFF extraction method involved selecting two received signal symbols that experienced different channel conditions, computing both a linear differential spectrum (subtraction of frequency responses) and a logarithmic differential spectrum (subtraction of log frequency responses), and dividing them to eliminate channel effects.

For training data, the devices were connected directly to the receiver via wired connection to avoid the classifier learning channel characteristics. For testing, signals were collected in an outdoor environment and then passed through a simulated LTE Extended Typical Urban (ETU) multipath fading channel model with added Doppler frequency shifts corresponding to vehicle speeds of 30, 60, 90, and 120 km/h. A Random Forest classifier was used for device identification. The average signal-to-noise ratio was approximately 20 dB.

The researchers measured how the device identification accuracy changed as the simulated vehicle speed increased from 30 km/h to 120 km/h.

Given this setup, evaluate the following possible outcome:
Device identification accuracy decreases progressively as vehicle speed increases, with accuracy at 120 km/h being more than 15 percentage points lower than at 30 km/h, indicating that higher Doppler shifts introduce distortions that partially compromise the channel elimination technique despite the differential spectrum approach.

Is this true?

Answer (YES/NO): NO